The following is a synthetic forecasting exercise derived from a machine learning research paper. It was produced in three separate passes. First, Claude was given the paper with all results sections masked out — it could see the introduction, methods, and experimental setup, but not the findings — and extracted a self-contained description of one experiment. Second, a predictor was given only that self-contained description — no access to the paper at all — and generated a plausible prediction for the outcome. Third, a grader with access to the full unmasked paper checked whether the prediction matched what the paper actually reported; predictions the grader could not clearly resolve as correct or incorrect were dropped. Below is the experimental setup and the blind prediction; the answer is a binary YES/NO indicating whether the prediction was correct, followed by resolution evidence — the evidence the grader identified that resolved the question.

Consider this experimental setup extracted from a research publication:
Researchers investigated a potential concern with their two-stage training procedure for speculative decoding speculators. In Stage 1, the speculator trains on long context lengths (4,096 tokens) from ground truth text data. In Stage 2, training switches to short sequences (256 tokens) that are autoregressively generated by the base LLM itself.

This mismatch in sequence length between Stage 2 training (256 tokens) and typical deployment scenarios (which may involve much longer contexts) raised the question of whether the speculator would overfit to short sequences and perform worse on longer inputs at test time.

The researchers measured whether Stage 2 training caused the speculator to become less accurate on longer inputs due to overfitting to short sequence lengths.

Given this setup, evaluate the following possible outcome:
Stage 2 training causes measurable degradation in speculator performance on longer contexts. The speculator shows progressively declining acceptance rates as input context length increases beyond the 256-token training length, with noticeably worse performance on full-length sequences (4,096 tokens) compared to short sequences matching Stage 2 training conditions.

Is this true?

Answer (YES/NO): NO